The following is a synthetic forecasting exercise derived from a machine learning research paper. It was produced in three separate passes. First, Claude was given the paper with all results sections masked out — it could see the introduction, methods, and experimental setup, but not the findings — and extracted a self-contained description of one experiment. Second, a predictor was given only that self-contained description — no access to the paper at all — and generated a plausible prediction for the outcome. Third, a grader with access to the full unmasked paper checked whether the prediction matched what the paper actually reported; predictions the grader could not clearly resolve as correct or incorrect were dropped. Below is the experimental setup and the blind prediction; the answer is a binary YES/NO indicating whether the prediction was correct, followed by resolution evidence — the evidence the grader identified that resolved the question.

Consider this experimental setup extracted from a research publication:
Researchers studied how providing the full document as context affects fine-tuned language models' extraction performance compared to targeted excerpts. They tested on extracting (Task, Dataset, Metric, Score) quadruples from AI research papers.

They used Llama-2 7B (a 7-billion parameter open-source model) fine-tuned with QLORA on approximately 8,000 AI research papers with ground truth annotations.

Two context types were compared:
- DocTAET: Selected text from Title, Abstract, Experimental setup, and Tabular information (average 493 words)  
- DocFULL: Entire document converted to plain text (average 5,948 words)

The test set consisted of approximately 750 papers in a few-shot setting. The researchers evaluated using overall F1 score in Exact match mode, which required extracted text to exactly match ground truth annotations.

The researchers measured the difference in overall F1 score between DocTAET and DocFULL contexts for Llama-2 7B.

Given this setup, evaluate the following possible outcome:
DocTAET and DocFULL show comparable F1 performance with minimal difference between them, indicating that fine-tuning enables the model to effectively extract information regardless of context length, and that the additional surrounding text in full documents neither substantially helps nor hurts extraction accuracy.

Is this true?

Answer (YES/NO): NO